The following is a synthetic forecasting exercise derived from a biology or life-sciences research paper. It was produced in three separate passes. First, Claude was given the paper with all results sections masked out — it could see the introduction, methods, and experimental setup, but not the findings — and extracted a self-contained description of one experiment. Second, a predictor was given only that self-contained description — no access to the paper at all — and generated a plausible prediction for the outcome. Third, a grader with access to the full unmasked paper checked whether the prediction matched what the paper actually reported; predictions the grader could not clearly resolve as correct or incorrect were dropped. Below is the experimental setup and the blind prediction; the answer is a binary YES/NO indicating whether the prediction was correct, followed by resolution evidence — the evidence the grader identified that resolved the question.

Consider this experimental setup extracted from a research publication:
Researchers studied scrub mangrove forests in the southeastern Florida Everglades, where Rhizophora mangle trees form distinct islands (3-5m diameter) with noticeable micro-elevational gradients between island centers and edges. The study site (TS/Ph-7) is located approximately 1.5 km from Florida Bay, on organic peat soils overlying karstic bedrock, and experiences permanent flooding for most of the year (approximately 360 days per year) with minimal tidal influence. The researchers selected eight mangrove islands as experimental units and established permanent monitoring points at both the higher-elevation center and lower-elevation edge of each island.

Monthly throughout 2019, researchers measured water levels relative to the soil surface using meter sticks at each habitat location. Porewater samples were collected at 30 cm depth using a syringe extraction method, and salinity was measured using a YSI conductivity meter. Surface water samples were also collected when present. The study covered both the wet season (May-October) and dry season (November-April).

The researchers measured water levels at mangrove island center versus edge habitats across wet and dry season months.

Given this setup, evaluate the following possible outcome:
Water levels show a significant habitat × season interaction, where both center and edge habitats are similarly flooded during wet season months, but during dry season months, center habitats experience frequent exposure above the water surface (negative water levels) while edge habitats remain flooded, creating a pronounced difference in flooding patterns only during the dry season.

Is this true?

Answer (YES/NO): NO